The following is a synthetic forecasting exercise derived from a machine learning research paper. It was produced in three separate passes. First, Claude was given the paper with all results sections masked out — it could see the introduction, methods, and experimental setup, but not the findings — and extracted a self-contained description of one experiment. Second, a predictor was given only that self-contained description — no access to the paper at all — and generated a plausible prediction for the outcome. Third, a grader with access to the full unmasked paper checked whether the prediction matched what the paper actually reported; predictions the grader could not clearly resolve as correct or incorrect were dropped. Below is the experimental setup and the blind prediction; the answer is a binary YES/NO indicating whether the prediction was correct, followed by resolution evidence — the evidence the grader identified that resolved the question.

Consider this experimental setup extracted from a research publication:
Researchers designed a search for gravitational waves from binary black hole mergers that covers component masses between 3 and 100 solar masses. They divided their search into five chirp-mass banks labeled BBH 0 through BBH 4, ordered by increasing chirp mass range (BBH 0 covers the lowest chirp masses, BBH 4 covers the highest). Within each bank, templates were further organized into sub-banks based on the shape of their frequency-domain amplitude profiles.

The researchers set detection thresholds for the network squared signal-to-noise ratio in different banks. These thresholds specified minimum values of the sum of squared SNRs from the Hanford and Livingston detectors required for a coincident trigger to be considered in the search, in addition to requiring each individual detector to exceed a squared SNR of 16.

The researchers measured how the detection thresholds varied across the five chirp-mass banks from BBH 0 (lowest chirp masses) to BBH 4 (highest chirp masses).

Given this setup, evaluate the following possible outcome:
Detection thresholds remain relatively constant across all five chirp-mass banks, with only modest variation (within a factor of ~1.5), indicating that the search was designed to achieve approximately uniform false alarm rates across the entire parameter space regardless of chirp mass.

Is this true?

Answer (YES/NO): NO